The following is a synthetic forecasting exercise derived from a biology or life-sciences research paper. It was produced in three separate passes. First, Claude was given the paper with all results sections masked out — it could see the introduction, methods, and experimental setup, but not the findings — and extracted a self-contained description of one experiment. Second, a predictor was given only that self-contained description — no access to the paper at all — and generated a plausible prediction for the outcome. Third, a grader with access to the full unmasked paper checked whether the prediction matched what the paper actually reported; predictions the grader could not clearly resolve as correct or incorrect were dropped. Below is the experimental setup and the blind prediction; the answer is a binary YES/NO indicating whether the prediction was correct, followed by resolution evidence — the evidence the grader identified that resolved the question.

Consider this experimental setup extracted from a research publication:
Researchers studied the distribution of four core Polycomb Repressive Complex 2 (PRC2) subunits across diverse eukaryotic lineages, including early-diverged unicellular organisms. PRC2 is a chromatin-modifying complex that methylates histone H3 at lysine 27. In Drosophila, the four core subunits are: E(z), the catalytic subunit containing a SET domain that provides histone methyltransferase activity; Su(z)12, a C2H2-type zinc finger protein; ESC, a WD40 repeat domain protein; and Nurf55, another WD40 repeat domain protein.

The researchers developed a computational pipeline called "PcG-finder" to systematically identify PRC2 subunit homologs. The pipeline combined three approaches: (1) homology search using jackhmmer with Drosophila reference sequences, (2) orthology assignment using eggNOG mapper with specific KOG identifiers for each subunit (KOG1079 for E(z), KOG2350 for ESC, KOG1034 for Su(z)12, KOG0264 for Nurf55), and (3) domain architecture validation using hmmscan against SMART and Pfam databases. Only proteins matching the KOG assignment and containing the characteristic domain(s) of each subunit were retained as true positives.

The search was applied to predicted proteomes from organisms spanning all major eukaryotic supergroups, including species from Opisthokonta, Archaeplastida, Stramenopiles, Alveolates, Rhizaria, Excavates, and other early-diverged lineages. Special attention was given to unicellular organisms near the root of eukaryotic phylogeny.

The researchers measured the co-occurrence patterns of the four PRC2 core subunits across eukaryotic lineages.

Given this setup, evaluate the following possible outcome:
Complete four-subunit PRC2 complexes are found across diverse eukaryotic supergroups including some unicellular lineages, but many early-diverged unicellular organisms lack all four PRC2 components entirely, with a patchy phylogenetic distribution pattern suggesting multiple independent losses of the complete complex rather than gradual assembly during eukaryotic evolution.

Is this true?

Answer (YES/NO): NO